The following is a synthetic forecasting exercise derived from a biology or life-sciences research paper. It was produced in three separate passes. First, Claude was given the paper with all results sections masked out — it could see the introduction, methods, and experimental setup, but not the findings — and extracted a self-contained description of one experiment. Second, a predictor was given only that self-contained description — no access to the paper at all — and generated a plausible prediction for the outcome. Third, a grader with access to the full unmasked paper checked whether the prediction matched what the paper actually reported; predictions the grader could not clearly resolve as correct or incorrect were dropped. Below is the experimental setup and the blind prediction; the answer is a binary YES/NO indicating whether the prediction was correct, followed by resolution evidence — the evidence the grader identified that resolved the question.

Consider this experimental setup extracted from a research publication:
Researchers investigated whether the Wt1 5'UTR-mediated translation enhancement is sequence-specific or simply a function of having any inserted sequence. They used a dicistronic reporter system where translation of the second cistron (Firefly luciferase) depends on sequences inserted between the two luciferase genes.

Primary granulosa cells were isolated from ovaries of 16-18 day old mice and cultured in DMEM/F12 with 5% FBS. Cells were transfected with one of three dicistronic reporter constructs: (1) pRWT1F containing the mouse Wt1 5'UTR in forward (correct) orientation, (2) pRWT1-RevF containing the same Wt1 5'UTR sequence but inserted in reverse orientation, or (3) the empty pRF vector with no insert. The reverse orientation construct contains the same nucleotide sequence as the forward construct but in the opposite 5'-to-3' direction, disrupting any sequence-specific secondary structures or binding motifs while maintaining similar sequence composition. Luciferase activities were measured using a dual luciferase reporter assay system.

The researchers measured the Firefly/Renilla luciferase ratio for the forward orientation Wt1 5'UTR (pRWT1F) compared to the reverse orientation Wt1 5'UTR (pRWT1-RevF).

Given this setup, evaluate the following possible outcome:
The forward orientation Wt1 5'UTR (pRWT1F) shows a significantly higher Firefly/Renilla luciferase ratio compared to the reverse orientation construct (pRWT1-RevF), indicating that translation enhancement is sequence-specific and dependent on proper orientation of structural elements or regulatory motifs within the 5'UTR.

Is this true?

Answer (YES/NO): YES